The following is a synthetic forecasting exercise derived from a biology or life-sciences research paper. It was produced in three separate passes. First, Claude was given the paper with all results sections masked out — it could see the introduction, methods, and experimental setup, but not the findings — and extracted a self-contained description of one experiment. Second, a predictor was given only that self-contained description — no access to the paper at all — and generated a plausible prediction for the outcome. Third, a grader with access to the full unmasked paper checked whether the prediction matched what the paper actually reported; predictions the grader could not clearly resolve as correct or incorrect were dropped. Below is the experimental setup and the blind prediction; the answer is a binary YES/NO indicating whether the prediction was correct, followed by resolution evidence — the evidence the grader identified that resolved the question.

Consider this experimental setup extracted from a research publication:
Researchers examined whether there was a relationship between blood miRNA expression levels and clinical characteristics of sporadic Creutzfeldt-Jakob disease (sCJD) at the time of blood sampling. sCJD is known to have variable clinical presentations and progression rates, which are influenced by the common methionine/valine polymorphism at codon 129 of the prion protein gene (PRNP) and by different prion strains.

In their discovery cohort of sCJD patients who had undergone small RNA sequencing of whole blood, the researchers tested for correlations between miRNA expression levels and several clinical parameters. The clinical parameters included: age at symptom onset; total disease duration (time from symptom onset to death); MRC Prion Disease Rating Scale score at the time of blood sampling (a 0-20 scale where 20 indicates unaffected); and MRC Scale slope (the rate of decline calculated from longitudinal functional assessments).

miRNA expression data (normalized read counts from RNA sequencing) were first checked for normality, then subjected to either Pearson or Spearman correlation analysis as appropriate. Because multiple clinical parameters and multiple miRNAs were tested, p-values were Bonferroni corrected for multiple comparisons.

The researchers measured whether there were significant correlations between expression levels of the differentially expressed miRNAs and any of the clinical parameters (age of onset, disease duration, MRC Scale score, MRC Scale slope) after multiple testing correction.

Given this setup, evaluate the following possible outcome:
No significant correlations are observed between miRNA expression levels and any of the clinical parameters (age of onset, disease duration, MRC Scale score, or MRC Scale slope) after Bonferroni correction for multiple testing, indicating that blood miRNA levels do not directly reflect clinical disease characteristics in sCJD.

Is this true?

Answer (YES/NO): YES